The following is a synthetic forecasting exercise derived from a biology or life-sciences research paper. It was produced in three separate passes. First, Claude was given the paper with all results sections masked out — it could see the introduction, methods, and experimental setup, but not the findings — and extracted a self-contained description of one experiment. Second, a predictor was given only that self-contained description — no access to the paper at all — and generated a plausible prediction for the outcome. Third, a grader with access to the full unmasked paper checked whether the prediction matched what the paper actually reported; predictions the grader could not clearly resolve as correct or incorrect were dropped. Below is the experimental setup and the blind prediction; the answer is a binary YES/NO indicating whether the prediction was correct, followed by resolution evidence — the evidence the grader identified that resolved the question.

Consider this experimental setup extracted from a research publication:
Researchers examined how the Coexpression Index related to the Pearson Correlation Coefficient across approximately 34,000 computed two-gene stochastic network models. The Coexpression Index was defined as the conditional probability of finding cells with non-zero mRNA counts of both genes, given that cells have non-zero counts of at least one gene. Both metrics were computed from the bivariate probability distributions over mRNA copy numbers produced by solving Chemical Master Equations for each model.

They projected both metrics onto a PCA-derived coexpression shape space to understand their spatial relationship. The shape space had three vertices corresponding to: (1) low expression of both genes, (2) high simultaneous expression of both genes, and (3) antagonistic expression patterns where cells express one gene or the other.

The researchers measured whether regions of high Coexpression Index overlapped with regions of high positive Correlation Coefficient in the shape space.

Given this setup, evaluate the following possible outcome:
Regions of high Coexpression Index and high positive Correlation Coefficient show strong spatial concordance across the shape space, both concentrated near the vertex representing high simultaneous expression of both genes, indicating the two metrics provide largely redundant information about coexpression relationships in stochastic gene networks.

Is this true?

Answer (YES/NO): NO